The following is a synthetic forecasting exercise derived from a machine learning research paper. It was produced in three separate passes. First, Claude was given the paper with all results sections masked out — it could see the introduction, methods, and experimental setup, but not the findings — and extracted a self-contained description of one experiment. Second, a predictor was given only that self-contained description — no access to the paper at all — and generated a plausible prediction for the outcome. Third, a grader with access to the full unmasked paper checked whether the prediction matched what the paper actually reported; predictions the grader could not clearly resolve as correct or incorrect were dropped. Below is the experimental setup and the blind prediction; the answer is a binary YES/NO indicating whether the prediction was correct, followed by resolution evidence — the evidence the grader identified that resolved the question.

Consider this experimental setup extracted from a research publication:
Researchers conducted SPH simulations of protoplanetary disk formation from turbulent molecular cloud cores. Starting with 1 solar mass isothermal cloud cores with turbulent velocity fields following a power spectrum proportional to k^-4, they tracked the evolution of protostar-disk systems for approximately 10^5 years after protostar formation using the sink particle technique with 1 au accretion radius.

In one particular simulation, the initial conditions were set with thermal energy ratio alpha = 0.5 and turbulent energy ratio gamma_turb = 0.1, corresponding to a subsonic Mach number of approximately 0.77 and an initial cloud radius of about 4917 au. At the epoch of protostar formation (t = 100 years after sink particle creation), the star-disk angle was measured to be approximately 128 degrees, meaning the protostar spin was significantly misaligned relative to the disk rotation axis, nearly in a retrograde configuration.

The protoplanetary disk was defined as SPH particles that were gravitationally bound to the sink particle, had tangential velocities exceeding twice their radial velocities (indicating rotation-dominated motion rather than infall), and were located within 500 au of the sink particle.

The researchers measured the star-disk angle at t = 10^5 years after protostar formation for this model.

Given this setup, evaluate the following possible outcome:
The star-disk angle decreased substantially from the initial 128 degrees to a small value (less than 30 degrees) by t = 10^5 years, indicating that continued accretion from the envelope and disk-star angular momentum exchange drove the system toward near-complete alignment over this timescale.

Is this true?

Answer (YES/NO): YES